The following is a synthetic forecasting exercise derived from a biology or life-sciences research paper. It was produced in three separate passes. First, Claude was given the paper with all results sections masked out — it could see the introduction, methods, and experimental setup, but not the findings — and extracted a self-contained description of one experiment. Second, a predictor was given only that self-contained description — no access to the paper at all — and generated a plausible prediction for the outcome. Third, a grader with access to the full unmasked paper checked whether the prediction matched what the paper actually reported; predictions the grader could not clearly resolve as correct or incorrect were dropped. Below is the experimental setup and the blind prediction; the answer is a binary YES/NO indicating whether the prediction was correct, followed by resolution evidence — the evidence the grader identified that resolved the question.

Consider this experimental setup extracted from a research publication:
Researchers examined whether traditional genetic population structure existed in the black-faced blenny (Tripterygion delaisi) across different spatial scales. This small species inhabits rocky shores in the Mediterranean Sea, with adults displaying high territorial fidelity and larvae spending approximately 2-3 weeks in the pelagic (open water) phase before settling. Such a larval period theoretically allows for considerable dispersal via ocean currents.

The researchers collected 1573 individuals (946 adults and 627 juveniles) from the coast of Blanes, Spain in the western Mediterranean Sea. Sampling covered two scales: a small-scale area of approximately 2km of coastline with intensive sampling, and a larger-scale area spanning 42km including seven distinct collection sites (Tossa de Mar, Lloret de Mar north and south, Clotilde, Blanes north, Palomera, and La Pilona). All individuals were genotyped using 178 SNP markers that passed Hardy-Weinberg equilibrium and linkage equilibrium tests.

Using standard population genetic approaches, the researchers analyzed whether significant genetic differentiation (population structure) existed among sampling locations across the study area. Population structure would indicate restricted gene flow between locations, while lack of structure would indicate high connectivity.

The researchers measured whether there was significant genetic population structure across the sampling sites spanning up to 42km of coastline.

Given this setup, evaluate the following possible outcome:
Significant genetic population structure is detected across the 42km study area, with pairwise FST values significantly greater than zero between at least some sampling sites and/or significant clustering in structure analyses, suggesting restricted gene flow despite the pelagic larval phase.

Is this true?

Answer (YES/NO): NO